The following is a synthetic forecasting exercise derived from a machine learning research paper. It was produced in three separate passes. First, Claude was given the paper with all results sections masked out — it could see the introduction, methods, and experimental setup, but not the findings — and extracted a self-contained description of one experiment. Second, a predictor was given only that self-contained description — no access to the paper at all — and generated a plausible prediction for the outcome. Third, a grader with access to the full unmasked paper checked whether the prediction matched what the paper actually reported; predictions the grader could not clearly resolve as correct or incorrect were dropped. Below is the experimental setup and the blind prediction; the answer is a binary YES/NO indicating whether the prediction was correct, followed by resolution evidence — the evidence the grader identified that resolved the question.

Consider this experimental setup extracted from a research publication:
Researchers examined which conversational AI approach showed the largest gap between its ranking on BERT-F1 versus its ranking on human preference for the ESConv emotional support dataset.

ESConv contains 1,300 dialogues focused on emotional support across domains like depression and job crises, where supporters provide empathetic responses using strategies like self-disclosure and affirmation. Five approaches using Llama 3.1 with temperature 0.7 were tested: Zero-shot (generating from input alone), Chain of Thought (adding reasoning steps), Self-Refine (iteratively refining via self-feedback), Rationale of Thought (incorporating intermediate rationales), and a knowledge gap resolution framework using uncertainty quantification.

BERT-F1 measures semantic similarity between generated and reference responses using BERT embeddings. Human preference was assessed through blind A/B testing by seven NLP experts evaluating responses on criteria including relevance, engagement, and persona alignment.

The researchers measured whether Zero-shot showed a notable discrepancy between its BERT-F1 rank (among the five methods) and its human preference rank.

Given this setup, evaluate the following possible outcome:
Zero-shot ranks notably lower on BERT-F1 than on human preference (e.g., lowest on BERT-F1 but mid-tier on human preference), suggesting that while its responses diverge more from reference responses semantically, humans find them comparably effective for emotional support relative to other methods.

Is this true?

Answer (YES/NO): NO